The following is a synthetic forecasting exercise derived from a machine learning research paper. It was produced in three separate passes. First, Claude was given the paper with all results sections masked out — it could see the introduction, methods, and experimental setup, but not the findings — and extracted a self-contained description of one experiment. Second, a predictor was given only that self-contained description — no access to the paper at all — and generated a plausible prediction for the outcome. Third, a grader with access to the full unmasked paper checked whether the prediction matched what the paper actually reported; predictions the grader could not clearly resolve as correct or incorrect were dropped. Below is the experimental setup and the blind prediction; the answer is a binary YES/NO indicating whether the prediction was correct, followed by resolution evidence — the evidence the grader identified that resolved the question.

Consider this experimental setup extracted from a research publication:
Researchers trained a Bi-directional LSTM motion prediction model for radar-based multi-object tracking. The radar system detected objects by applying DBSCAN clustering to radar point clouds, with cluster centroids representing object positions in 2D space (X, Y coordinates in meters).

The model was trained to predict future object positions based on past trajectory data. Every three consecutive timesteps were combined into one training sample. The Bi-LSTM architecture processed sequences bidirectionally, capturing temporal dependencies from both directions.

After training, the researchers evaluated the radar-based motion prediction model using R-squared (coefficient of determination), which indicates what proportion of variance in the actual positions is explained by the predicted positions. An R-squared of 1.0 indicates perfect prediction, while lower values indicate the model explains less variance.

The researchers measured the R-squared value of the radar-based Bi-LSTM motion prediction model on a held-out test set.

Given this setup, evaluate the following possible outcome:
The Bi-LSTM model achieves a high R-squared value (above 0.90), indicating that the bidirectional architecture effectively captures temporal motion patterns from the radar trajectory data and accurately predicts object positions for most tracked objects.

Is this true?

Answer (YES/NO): NO